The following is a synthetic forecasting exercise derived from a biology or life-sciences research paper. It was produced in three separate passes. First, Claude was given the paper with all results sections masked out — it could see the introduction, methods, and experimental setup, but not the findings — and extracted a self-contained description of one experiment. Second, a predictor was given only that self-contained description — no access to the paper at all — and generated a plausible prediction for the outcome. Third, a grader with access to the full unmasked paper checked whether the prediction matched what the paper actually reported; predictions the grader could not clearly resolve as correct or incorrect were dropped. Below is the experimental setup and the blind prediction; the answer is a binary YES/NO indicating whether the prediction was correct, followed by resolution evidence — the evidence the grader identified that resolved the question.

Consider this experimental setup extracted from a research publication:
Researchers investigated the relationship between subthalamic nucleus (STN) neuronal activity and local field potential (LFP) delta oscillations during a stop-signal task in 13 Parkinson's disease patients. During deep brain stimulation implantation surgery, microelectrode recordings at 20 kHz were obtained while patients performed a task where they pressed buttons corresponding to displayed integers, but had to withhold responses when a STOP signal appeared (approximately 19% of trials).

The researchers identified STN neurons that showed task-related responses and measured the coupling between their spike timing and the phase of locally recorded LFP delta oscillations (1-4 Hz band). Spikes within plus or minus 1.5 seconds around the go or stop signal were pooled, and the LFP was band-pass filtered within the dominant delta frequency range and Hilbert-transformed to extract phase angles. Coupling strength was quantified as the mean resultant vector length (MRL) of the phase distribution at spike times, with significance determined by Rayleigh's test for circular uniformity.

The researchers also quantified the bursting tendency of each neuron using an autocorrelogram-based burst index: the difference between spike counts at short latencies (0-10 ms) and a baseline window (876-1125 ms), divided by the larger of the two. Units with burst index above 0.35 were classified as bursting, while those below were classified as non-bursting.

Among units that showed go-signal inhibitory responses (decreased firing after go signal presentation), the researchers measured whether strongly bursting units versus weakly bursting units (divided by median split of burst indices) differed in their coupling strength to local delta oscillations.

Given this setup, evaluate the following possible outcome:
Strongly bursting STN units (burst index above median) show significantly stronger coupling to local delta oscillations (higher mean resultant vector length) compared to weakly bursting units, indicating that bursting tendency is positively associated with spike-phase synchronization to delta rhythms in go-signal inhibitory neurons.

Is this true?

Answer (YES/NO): YES